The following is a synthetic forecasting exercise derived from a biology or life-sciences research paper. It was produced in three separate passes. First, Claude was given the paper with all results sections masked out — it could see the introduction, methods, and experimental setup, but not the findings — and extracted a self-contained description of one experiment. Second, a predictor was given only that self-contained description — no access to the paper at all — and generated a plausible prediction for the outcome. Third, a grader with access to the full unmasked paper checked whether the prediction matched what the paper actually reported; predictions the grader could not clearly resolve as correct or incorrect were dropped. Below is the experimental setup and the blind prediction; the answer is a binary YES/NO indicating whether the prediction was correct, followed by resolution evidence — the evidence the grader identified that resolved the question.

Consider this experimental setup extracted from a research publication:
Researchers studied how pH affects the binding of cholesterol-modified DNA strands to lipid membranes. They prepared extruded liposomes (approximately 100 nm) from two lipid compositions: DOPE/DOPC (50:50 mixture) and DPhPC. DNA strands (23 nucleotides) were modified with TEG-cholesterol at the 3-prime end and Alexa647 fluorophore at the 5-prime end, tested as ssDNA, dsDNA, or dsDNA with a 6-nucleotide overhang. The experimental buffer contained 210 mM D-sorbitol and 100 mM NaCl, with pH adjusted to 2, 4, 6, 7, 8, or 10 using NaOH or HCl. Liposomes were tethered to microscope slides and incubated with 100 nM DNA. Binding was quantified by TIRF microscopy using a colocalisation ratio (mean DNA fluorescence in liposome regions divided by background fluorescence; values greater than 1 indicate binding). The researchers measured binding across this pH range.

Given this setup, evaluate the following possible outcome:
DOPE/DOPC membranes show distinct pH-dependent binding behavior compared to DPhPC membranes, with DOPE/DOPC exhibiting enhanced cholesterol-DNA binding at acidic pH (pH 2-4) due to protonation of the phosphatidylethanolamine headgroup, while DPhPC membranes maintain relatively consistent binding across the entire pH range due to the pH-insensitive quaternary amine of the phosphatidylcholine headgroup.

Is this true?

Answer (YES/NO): NO